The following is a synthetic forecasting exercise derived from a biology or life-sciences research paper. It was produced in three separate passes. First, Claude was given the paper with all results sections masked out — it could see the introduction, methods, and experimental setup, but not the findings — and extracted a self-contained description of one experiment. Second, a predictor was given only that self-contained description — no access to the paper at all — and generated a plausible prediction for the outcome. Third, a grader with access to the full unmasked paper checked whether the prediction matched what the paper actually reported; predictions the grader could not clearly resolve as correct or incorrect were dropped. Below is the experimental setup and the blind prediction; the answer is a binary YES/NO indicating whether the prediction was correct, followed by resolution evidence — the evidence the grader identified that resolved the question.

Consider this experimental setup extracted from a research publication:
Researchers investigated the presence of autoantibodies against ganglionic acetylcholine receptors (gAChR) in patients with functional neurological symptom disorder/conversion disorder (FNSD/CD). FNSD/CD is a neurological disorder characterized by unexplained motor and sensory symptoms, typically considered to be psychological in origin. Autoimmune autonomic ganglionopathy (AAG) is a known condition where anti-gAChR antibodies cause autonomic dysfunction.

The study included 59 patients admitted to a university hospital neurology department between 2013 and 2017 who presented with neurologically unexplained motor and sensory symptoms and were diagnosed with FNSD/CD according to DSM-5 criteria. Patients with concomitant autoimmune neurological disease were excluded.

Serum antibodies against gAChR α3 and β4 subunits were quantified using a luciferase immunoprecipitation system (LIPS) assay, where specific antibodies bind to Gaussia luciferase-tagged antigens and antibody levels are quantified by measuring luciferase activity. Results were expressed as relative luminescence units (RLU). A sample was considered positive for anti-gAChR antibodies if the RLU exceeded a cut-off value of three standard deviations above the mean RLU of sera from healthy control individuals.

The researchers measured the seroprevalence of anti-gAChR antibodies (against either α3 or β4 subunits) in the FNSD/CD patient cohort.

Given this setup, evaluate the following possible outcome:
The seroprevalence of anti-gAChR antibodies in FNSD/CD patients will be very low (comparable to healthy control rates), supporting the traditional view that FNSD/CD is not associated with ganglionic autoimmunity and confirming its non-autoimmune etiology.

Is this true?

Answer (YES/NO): NO